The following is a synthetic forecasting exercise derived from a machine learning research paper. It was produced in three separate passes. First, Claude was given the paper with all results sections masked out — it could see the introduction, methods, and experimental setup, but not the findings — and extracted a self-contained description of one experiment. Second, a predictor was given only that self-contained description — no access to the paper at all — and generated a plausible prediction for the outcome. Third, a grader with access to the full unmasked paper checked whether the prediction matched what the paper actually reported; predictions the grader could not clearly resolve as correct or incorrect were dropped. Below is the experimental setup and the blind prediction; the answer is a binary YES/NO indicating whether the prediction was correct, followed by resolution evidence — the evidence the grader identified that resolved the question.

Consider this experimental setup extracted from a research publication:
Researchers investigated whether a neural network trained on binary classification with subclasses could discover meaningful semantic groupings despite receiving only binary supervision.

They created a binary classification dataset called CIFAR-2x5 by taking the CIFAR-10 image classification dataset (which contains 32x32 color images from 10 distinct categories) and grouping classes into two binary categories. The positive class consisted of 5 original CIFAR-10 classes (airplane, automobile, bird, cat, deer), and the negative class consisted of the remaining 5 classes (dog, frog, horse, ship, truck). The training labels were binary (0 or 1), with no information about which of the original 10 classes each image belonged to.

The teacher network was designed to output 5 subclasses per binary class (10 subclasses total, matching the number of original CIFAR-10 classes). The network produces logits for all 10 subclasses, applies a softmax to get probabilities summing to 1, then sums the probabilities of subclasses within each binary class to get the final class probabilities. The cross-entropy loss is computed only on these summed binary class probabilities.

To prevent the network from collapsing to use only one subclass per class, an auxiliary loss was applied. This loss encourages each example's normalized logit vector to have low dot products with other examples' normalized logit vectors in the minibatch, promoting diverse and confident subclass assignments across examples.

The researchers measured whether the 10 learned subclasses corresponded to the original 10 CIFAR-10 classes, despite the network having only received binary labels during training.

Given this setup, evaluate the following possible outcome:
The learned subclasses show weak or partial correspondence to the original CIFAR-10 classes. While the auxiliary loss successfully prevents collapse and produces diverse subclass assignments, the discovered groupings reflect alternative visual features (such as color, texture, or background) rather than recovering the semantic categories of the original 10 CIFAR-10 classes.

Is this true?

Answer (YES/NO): NO